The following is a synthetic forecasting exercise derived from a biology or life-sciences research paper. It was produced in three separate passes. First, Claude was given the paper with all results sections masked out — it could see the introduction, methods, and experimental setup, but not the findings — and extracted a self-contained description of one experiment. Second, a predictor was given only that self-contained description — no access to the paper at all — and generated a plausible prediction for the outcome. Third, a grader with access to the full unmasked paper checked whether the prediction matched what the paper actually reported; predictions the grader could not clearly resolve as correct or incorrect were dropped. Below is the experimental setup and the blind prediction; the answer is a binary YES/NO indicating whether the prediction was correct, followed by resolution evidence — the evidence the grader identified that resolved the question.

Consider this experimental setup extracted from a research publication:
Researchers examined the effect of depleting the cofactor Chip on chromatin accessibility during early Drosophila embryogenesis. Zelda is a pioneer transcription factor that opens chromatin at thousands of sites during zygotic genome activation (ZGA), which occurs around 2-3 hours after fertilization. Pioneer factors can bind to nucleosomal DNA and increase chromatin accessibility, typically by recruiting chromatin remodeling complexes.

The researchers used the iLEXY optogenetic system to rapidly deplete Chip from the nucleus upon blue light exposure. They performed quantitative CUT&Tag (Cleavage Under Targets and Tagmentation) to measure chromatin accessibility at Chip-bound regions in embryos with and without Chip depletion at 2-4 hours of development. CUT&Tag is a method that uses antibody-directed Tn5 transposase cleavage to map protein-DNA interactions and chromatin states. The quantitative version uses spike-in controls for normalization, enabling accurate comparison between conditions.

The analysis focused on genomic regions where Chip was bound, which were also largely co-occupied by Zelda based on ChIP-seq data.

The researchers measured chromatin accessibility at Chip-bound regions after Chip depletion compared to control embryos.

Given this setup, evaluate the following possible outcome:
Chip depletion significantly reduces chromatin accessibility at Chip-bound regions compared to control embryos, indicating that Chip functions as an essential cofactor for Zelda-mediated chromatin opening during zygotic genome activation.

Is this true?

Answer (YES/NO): NO